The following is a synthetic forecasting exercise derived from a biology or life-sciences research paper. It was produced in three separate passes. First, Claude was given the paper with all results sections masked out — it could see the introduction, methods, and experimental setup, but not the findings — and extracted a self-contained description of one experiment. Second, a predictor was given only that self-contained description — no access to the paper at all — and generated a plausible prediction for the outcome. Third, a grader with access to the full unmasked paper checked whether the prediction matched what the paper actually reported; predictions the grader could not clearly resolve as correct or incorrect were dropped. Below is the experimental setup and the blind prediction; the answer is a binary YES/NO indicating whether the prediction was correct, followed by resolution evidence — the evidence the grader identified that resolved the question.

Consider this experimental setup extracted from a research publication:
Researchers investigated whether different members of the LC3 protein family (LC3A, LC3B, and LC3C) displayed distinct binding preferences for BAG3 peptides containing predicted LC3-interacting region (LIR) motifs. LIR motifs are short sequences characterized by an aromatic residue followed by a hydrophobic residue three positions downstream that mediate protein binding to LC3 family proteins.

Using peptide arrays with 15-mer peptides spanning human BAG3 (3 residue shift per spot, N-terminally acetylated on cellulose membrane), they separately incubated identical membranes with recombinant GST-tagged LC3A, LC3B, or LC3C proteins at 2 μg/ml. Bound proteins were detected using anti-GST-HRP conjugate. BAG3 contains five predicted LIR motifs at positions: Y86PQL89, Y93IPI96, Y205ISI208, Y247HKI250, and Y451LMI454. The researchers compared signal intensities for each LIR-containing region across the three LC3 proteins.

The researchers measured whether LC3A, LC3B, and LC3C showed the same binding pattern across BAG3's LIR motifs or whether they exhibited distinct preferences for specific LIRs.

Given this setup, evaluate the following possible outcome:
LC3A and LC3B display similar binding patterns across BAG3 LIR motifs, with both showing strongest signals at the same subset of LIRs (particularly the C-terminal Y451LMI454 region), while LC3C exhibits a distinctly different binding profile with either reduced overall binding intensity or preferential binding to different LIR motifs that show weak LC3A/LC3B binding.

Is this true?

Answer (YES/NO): NO